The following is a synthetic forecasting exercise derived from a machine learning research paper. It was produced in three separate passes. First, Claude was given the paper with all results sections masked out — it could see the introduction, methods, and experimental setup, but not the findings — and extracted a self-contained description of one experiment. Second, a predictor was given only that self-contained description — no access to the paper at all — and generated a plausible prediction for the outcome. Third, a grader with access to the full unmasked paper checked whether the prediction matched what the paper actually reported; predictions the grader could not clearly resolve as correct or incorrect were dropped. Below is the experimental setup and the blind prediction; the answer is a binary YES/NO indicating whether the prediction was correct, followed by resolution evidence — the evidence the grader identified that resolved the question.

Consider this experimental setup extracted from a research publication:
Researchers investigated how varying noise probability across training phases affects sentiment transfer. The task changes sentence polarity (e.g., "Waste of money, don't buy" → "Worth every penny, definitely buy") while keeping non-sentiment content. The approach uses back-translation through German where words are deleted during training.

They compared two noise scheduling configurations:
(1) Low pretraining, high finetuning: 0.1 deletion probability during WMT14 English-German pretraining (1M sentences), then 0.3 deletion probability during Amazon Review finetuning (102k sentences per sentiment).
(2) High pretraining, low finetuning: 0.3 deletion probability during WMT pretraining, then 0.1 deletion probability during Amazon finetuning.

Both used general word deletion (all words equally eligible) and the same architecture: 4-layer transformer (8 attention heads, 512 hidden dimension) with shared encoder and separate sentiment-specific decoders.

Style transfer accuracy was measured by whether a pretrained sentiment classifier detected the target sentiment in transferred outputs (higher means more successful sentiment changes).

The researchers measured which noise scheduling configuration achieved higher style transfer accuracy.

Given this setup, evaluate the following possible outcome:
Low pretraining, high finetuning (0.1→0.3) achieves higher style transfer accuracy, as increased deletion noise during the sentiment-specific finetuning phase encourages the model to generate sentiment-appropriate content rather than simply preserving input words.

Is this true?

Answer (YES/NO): YES